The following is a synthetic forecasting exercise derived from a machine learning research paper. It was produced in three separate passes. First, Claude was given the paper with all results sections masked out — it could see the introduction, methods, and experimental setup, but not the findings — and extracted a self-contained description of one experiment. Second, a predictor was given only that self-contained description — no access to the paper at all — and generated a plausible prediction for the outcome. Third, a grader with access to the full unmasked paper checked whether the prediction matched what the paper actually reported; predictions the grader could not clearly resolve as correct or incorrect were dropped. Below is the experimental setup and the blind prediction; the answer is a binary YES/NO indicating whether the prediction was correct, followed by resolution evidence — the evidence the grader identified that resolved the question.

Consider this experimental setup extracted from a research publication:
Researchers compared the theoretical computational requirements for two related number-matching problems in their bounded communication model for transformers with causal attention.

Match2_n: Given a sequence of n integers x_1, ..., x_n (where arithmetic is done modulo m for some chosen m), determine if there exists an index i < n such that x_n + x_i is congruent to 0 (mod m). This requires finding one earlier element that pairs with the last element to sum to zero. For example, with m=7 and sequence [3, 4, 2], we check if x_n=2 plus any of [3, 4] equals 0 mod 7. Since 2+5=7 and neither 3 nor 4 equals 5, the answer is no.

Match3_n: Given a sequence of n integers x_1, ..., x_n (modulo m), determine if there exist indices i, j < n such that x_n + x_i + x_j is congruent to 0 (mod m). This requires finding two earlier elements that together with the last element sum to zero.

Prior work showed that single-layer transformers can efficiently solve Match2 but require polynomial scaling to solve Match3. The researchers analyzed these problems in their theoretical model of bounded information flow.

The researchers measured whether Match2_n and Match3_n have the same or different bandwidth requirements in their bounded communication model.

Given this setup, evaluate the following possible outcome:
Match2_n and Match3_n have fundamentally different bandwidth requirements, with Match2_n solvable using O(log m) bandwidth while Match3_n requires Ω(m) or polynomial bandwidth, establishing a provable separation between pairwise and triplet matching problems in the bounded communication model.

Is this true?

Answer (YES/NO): NO